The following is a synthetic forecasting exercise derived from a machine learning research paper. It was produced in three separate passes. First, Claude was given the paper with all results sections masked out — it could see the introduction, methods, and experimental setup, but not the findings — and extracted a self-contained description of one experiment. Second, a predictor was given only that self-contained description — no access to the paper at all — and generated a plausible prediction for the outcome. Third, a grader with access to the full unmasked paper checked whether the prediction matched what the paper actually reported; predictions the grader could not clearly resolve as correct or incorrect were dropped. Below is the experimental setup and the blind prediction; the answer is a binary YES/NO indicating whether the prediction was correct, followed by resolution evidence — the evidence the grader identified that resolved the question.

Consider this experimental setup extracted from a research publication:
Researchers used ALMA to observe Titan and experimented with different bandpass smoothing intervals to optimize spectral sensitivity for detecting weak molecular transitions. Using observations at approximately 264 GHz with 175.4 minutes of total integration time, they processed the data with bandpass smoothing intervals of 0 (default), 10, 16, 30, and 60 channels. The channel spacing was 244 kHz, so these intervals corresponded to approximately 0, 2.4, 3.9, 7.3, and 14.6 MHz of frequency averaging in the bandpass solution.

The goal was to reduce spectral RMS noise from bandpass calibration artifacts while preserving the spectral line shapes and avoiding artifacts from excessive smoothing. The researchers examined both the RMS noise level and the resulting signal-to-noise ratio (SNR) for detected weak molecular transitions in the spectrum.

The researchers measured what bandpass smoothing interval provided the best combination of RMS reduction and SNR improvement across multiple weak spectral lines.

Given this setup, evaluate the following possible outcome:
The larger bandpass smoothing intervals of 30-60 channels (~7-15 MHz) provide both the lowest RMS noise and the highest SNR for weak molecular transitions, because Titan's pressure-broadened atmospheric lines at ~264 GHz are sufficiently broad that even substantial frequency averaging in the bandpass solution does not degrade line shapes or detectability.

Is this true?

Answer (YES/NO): NO